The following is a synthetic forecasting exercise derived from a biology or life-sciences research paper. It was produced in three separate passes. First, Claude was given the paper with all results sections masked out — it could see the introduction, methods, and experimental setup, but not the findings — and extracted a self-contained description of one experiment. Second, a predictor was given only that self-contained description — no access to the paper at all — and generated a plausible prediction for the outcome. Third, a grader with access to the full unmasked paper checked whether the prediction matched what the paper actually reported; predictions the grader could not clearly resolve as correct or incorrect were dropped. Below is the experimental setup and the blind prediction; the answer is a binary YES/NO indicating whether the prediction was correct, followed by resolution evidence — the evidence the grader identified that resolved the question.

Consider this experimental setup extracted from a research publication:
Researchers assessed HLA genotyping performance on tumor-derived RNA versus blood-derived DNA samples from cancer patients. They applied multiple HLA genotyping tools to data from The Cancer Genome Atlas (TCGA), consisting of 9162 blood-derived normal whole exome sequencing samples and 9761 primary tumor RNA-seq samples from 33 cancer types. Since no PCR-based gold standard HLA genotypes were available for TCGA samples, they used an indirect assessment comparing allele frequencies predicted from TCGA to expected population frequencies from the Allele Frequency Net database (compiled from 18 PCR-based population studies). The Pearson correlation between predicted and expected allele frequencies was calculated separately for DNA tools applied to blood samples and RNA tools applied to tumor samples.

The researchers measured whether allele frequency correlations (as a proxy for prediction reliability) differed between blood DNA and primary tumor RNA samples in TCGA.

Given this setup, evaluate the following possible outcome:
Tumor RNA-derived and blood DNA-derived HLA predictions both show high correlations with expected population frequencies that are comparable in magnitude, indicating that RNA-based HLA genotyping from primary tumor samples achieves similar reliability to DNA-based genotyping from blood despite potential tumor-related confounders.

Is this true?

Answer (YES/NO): YES